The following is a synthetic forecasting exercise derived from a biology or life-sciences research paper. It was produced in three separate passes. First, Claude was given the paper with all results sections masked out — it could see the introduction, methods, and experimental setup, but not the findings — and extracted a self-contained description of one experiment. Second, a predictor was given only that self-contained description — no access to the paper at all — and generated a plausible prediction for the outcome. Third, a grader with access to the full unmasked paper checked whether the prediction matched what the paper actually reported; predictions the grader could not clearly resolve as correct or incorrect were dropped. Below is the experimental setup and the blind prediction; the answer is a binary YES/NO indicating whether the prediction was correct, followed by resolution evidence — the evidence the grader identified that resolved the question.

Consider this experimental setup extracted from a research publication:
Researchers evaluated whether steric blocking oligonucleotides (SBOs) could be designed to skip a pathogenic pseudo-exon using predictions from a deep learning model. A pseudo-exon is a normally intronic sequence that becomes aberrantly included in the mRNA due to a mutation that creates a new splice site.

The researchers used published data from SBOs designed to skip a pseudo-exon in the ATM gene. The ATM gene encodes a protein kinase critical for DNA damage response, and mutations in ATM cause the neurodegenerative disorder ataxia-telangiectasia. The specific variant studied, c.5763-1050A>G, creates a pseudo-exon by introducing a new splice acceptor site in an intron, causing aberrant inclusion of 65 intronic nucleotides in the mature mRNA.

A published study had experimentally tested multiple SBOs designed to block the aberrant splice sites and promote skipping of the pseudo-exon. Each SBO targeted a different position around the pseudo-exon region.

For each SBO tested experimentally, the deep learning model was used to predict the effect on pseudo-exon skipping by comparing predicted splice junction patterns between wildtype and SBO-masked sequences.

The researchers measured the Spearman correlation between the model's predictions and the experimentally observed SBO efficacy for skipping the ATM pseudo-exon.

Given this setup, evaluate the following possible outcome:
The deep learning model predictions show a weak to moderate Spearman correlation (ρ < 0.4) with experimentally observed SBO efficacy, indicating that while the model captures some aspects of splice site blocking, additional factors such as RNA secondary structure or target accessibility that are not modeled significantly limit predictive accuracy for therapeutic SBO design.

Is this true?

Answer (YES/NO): NO